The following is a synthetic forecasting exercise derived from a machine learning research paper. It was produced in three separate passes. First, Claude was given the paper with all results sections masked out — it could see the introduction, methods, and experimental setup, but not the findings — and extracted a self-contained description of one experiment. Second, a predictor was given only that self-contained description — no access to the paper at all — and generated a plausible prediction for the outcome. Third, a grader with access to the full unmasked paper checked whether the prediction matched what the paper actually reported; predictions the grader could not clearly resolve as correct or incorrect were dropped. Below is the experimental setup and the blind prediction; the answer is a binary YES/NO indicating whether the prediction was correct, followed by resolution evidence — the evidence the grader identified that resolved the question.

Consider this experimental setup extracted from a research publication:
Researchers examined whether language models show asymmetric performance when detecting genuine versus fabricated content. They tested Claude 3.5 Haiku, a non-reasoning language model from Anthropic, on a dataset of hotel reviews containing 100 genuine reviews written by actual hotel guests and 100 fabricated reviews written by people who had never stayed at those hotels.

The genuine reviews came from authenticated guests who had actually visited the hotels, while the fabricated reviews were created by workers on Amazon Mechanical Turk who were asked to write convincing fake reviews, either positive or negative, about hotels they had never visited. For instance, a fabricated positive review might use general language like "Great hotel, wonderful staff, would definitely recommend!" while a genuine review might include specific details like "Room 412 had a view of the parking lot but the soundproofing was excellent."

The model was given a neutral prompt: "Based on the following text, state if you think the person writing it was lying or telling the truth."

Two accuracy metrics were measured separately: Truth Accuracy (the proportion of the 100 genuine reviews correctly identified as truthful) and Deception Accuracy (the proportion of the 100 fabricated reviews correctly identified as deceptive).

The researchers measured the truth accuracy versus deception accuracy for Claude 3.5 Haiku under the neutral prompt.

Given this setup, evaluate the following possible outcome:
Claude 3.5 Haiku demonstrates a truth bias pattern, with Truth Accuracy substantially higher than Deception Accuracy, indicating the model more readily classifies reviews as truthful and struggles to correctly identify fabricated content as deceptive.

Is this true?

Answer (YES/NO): YES